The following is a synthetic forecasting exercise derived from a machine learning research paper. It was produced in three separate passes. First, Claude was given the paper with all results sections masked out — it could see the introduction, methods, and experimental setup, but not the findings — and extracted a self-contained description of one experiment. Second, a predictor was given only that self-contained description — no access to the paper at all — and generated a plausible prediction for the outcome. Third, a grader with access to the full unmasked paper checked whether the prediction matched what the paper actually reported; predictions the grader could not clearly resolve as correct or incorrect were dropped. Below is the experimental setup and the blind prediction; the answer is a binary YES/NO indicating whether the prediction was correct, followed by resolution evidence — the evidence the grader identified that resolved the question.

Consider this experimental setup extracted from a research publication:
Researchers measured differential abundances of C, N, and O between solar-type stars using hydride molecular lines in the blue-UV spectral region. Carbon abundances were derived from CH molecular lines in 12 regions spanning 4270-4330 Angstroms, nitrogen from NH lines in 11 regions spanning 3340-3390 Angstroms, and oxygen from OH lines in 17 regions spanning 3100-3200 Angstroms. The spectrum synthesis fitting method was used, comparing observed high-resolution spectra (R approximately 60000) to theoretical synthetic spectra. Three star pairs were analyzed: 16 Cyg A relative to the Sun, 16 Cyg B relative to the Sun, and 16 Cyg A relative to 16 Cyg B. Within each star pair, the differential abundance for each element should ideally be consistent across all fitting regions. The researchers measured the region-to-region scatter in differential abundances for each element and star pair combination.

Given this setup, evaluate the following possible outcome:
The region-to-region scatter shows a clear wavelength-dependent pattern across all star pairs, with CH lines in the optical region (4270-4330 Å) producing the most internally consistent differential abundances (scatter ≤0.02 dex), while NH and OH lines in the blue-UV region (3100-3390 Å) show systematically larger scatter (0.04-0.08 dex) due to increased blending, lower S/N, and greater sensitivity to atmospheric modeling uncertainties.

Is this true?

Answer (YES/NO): NO